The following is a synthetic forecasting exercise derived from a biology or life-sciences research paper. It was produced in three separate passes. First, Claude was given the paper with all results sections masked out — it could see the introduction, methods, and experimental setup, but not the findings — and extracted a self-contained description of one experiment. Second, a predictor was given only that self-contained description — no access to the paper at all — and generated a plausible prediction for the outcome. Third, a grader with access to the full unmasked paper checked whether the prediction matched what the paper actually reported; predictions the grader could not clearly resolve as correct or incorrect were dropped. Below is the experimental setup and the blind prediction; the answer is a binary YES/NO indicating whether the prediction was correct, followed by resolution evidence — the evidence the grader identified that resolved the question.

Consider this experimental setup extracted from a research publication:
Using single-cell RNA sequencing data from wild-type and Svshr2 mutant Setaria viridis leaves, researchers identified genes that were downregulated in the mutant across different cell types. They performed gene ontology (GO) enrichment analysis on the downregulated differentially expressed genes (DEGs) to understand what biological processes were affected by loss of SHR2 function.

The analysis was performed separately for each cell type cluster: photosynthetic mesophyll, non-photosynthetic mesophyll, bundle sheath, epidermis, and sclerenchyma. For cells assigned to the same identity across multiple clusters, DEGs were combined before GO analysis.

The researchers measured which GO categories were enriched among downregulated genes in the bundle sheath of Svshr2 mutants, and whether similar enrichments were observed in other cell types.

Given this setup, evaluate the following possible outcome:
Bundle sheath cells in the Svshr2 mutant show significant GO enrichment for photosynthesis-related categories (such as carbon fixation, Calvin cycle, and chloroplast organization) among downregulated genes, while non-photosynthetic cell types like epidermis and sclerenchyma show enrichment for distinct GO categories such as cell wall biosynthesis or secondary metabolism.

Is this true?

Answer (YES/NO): NO